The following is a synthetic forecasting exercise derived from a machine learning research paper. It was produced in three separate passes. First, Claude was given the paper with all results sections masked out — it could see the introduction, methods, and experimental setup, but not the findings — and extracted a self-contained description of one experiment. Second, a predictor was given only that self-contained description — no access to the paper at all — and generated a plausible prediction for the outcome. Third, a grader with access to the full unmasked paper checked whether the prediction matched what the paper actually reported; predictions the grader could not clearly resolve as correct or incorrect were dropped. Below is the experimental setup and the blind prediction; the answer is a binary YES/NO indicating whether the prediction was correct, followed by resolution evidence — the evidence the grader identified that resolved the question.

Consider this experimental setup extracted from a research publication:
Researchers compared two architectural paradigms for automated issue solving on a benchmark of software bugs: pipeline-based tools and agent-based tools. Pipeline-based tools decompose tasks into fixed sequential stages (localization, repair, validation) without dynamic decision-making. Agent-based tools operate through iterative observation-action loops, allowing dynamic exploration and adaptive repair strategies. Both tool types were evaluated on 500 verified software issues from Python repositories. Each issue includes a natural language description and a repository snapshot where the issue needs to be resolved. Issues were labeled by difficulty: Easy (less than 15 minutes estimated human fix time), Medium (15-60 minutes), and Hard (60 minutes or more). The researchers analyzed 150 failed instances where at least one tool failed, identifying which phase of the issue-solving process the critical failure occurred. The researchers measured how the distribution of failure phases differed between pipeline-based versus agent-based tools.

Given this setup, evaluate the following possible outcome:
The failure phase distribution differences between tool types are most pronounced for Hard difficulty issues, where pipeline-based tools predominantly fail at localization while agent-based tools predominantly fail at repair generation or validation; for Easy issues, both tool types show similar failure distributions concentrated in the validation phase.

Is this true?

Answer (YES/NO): NO